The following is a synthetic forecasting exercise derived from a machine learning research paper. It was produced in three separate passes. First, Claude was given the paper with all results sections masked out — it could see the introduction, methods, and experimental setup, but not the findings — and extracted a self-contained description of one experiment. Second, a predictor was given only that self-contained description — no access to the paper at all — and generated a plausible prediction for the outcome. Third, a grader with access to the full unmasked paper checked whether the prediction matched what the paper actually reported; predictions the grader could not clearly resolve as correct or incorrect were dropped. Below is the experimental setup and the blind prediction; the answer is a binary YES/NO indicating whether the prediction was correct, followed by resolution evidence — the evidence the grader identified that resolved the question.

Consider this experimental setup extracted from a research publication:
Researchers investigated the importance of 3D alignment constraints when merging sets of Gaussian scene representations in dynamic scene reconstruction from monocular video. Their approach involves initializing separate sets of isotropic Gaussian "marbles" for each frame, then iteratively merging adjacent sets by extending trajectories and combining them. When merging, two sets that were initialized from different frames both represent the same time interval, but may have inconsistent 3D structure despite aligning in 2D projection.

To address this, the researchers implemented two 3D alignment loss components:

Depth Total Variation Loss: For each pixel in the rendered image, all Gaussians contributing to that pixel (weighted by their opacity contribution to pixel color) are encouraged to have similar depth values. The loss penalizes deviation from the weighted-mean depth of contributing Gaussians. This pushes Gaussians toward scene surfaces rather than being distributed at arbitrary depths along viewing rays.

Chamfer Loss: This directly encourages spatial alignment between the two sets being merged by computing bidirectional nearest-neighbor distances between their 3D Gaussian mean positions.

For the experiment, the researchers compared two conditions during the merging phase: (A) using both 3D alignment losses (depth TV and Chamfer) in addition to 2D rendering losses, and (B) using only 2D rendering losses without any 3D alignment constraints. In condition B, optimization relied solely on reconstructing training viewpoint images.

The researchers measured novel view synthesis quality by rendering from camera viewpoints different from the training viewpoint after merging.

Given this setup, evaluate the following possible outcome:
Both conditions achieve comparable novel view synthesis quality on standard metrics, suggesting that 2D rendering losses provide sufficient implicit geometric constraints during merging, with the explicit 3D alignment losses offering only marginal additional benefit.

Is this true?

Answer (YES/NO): NO